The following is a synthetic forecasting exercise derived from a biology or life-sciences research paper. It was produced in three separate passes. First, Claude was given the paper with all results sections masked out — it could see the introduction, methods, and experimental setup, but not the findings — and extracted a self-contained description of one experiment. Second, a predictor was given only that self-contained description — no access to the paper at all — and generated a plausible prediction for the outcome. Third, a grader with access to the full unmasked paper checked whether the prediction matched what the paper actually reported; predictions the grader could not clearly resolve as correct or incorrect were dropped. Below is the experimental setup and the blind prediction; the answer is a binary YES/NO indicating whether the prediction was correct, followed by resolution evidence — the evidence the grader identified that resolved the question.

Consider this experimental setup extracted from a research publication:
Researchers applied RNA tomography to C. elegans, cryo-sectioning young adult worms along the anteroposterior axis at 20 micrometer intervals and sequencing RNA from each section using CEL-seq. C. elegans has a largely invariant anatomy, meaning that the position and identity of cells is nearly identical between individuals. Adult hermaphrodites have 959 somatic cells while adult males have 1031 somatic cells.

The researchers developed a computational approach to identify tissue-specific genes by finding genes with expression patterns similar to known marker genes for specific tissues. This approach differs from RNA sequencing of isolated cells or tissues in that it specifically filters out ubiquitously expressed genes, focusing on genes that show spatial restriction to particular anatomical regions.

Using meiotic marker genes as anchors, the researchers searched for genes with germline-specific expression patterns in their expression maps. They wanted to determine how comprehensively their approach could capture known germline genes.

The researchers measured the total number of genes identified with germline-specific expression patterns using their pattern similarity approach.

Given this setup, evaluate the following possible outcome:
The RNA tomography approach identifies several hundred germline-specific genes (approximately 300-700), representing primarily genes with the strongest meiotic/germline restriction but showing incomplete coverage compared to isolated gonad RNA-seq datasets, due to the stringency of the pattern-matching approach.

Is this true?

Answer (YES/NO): NO